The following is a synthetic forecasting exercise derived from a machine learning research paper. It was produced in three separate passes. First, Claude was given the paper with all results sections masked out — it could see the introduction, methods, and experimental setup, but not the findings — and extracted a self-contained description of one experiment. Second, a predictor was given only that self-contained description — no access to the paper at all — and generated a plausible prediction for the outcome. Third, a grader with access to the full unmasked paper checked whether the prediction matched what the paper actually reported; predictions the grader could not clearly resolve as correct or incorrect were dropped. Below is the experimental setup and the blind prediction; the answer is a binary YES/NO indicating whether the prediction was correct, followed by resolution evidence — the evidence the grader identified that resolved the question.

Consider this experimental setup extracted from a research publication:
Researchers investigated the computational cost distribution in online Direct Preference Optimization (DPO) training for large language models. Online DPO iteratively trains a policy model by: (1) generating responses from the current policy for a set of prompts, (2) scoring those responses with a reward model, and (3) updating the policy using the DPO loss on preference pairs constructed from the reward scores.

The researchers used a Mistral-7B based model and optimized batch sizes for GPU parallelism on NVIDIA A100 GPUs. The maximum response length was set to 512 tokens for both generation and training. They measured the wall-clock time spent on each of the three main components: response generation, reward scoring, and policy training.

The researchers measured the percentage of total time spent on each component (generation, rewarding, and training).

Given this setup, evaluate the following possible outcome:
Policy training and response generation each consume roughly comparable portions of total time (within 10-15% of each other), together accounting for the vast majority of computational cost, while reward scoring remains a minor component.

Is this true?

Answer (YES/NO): NO